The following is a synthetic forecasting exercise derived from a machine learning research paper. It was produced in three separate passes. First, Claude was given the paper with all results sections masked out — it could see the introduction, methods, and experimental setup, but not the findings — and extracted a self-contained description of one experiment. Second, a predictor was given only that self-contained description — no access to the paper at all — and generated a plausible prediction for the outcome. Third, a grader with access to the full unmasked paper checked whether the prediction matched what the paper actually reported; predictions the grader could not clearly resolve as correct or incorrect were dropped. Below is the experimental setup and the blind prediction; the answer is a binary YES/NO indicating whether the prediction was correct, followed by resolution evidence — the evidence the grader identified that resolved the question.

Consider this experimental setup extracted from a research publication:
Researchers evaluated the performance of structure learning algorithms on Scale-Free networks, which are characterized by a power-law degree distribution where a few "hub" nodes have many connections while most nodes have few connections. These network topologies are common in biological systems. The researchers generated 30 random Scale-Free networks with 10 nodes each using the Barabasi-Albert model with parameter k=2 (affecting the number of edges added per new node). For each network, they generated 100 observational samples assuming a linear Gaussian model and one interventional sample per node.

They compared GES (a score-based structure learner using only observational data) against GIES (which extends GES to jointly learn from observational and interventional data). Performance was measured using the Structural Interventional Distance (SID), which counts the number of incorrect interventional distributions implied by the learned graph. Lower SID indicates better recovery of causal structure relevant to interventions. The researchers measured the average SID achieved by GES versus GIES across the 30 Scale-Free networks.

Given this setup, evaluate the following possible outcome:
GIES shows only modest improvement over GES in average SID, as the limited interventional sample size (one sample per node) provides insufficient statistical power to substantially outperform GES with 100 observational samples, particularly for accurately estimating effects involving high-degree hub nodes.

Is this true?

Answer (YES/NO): NO